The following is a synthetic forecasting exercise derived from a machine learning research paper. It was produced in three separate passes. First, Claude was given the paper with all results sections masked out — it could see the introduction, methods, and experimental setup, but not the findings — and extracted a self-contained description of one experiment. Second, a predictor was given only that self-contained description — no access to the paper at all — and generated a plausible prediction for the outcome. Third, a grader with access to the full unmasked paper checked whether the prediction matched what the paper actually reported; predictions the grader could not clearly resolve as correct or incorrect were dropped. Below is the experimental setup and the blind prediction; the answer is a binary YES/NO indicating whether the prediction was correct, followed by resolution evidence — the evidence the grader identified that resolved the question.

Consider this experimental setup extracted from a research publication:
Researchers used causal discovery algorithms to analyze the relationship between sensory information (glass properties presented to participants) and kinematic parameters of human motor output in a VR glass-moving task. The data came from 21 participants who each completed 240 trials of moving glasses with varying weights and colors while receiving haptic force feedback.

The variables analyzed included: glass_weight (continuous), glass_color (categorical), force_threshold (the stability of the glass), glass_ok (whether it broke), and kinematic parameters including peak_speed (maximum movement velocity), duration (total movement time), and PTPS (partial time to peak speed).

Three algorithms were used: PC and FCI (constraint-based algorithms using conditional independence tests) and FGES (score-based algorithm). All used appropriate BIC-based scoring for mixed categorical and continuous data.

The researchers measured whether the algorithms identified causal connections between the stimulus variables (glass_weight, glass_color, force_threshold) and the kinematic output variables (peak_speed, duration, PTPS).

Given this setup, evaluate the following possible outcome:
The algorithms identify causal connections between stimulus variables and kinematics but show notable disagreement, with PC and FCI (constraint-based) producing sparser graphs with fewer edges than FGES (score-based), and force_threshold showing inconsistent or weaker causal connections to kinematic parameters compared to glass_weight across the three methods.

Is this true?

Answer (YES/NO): NO